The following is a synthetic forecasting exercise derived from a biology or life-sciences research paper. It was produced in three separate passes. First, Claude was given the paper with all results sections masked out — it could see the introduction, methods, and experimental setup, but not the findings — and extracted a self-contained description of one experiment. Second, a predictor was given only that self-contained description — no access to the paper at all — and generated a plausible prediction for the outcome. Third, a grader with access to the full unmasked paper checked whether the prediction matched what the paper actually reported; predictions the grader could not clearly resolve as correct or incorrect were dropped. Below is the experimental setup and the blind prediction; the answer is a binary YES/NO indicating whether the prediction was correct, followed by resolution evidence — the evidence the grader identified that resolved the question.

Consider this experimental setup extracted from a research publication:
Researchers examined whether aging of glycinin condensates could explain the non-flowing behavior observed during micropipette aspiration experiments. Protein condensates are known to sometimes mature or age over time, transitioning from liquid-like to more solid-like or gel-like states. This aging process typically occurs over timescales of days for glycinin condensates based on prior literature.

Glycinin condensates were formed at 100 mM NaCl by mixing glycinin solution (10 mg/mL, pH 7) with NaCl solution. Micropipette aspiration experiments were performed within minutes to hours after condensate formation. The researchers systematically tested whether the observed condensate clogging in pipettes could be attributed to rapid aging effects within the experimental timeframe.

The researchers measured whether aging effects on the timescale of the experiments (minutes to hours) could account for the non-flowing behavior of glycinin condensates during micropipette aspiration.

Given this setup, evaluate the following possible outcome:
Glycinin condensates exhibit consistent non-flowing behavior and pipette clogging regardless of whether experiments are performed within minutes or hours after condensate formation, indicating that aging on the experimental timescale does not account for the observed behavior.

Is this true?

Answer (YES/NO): YES